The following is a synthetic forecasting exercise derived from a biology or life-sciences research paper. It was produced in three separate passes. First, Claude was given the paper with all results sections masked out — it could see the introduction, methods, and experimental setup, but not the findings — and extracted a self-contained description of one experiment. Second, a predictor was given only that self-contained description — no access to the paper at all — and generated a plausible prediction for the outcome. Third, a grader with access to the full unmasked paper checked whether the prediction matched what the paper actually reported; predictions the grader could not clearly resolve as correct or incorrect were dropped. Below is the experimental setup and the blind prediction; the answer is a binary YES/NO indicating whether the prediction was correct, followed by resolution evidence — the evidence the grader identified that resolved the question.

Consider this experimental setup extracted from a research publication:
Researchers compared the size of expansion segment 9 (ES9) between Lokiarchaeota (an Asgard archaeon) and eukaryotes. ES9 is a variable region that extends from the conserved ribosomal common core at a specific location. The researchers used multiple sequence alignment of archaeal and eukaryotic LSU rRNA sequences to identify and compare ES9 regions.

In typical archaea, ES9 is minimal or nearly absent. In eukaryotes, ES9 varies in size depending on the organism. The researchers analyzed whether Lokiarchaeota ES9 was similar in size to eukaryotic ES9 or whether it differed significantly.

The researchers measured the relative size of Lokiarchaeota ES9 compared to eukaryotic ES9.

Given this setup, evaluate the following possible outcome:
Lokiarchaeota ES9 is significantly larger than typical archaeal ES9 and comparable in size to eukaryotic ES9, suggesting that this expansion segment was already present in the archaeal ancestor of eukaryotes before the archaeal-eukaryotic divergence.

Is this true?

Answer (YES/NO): YES